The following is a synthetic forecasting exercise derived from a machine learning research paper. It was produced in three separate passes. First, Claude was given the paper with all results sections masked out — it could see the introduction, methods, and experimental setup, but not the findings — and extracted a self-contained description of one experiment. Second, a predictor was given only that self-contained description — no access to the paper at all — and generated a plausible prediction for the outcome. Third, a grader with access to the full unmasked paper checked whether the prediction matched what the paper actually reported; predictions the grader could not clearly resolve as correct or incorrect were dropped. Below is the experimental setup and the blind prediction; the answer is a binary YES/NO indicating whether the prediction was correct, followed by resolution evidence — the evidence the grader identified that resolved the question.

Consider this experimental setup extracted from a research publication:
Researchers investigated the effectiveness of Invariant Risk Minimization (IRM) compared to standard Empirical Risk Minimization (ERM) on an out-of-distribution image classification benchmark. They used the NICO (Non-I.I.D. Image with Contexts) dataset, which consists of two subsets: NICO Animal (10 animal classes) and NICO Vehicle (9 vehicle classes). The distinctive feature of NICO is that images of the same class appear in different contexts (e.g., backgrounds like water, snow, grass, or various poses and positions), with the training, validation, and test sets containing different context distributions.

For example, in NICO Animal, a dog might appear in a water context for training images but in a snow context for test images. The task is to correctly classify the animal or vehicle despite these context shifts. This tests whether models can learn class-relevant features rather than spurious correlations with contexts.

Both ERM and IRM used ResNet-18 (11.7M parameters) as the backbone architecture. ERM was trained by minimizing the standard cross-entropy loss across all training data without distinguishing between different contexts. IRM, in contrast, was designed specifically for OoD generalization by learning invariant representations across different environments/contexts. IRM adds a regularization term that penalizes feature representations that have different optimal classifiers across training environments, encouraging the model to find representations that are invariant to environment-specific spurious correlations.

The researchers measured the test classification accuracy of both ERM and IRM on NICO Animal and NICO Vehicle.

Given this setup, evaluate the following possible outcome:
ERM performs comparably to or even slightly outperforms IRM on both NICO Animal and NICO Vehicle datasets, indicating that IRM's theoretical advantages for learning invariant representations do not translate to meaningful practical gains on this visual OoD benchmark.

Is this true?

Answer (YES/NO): NO